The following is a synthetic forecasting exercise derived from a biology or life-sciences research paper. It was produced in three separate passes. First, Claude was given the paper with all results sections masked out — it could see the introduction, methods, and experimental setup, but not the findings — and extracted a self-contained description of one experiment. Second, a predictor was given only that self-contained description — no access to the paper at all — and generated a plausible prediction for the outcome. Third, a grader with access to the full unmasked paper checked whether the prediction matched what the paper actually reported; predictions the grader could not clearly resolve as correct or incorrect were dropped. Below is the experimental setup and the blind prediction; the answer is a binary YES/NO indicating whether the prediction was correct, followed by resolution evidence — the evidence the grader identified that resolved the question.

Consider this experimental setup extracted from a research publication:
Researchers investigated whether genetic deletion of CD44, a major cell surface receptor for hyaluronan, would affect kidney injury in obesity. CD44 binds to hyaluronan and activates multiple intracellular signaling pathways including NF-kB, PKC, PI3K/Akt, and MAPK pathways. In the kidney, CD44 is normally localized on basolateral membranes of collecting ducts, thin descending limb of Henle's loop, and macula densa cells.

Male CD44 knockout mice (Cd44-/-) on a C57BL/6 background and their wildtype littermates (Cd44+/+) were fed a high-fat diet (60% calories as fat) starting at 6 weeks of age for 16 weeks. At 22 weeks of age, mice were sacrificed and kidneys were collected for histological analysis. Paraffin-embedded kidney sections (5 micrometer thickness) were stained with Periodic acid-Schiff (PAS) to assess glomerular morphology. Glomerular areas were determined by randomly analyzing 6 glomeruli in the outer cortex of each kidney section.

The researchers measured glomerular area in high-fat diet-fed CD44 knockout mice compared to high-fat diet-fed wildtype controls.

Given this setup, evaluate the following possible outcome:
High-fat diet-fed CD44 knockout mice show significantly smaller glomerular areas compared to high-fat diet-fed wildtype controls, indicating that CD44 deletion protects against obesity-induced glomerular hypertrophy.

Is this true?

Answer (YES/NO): NO